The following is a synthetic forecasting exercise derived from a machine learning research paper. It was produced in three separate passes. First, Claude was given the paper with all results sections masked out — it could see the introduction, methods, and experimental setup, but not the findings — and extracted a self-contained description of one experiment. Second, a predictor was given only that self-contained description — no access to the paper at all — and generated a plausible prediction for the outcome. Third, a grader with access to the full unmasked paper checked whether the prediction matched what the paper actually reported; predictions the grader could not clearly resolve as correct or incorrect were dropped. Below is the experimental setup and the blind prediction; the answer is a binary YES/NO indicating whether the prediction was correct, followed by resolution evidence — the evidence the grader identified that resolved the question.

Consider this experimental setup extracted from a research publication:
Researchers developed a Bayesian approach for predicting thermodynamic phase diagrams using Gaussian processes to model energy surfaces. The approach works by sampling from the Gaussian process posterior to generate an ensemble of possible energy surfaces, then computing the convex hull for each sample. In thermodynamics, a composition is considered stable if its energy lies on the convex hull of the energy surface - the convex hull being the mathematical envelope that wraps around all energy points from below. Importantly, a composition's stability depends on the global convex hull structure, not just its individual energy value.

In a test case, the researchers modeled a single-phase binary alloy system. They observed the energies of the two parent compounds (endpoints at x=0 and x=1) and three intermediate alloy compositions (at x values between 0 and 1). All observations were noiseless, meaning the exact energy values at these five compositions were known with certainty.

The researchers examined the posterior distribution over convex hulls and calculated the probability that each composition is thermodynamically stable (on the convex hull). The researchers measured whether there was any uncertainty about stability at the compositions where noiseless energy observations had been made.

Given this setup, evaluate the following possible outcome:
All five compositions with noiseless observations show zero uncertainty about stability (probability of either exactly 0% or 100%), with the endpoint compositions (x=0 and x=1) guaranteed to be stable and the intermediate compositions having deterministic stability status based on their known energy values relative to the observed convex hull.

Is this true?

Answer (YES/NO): NO